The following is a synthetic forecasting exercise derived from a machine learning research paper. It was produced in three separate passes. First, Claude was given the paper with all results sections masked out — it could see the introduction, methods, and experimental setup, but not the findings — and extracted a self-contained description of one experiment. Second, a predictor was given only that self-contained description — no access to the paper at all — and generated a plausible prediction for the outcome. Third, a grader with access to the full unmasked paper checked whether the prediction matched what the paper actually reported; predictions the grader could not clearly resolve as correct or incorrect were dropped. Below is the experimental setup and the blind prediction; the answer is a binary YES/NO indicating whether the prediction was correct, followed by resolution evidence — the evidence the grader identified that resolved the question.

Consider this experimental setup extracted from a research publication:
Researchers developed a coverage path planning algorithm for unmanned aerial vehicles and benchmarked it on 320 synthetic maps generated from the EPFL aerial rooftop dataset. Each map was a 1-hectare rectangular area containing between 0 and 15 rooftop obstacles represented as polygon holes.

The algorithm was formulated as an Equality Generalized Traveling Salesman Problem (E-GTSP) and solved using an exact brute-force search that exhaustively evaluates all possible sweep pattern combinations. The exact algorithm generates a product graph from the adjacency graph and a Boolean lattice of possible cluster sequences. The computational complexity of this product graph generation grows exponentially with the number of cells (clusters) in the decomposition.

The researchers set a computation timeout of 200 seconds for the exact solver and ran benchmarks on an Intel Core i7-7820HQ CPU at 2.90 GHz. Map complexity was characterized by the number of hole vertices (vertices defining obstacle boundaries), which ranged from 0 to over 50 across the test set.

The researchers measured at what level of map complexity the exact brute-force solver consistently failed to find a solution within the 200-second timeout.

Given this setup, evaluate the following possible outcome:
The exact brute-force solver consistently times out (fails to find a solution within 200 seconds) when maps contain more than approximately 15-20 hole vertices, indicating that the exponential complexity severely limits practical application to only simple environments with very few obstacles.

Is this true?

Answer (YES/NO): YES